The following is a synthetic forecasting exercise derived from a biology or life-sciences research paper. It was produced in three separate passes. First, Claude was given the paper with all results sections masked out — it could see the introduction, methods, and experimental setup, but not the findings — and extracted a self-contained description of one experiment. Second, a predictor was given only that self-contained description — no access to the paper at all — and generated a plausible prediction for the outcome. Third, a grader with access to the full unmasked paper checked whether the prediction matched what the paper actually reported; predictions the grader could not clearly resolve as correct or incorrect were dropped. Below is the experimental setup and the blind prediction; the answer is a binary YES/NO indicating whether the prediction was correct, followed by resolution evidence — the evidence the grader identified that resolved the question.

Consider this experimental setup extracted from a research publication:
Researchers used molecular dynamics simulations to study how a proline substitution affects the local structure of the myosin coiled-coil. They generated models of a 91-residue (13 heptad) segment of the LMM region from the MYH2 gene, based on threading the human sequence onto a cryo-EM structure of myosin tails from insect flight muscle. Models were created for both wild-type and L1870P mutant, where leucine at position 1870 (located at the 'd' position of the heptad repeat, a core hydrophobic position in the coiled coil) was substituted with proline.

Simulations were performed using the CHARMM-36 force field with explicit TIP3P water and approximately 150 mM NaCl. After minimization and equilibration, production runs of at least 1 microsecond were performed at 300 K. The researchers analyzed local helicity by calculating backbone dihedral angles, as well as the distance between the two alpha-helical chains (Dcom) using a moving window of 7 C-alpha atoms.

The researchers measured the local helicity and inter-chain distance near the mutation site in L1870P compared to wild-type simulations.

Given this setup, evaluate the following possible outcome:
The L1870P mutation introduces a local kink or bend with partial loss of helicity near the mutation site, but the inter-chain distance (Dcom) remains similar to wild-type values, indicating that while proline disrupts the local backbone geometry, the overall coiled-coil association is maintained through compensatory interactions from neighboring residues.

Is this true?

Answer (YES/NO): NO